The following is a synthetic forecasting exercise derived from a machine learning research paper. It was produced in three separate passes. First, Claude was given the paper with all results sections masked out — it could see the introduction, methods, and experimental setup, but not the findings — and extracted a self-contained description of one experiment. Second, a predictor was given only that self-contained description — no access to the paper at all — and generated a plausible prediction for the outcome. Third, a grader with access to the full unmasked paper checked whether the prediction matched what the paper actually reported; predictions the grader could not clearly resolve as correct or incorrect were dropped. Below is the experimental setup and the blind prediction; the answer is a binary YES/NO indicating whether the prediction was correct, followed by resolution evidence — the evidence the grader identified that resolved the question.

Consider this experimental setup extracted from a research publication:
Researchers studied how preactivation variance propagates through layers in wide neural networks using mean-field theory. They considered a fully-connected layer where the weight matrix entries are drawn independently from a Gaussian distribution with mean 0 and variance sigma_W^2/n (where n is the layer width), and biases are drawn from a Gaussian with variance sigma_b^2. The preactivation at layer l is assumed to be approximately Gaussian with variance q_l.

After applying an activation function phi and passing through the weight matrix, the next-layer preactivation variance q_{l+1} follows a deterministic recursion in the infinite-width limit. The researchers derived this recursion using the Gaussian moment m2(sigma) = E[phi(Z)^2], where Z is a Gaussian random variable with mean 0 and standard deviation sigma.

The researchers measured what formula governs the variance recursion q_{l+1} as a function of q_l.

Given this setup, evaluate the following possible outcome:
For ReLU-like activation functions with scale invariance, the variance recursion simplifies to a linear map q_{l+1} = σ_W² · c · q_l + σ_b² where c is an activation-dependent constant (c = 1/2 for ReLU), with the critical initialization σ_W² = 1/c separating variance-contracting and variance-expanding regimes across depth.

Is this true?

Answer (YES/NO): YES